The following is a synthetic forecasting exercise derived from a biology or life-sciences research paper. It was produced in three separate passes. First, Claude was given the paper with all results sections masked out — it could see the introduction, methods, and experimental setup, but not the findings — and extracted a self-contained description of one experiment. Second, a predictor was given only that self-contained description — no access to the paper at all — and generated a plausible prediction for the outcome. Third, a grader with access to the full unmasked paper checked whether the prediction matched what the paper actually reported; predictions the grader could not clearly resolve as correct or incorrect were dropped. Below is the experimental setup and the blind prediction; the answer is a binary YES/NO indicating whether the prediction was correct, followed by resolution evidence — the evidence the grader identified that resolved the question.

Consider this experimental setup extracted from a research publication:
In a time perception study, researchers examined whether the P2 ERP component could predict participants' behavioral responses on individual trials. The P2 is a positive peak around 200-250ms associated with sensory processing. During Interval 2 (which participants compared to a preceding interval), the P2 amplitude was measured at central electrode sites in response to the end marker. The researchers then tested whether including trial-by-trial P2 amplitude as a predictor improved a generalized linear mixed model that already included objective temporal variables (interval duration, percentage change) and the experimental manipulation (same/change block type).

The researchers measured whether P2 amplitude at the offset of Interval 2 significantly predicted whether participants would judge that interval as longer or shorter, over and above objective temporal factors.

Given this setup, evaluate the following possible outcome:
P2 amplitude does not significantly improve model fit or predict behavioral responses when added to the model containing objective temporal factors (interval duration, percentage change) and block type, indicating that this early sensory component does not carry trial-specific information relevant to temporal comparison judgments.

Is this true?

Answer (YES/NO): NO